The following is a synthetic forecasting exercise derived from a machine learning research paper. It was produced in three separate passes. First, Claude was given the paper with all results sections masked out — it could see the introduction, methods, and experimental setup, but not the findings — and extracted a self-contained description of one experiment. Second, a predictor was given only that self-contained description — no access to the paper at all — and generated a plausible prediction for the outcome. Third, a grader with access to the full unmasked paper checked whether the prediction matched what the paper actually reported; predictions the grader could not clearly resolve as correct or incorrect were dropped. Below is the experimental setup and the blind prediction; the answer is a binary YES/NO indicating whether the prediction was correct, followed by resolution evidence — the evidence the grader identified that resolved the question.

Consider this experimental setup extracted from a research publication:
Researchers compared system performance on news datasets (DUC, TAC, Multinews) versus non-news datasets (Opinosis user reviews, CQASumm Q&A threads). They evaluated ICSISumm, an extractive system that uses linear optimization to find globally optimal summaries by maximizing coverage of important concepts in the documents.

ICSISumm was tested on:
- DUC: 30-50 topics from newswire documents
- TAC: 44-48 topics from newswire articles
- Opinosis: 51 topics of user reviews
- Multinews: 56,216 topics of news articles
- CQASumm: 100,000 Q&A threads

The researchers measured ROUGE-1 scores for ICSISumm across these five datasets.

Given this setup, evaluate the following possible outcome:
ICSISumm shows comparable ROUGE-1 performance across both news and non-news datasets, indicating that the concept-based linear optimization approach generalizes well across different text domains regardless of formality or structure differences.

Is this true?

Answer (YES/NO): NO